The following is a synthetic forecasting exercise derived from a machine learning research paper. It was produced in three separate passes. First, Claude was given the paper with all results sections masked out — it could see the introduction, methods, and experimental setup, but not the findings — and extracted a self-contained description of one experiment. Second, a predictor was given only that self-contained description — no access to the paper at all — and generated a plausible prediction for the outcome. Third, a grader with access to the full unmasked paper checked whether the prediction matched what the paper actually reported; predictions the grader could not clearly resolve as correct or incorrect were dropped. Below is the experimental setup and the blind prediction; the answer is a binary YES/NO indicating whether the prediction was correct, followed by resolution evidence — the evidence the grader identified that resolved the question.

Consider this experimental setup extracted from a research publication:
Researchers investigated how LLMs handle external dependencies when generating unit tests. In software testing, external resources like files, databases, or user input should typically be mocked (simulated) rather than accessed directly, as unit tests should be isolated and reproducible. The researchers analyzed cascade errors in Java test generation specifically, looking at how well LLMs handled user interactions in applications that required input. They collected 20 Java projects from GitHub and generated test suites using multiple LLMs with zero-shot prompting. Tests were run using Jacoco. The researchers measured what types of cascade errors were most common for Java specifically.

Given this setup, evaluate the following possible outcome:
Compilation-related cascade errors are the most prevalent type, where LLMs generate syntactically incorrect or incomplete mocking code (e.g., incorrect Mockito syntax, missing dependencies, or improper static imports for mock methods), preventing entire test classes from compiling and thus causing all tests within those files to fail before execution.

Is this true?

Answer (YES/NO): NO